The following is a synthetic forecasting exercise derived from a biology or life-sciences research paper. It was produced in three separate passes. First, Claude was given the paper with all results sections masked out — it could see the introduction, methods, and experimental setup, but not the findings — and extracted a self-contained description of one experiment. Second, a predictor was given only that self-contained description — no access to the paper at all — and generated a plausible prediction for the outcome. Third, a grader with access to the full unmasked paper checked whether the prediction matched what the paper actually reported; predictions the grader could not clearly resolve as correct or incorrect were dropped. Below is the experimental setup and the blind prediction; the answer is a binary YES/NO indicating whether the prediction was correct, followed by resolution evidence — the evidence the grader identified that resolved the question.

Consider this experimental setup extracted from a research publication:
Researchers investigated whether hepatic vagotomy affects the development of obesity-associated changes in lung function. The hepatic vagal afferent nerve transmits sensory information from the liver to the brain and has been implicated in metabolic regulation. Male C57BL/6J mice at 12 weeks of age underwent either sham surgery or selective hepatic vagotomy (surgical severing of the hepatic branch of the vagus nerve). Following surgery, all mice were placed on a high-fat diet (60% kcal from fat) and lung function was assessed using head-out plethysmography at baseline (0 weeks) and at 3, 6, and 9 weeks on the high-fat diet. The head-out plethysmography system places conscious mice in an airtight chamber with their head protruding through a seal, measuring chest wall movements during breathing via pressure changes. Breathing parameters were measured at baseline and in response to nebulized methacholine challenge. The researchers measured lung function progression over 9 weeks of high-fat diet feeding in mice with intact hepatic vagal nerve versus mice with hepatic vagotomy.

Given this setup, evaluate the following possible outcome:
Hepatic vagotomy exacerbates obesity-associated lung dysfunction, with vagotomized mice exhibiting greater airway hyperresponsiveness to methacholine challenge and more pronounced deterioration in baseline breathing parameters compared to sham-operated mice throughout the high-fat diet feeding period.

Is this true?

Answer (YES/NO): NO